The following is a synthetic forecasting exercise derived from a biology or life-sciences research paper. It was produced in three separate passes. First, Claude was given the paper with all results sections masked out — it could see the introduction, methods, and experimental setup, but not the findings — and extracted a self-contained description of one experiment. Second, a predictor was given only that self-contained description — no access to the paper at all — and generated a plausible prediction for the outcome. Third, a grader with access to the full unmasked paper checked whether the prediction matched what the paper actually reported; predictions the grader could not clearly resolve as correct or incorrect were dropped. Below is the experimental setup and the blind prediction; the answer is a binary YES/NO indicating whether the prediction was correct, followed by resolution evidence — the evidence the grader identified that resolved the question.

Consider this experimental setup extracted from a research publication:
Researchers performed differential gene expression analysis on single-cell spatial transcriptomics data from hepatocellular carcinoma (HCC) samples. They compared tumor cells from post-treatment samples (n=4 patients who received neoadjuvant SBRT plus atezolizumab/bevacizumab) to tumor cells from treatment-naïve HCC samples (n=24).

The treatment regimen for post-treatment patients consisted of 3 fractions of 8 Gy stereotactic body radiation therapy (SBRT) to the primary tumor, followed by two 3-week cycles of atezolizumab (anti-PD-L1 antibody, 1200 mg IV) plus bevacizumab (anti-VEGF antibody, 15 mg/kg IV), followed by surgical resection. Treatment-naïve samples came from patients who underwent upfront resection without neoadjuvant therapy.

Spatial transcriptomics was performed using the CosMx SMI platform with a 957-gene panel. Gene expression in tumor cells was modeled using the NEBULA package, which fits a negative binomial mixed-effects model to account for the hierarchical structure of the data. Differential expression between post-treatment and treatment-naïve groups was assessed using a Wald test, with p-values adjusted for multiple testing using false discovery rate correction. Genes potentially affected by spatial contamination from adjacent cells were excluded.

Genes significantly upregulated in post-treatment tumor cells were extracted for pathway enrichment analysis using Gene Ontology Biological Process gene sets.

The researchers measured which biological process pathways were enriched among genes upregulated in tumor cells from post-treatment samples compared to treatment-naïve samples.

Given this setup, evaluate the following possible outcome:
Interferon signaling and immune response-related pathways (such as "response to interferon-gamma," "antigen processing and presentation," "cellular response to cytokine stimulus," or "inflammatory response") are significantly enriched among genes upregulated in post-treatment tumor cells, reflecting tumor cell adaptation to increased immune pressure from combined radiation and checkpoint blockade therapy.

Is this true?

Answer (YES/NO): NO